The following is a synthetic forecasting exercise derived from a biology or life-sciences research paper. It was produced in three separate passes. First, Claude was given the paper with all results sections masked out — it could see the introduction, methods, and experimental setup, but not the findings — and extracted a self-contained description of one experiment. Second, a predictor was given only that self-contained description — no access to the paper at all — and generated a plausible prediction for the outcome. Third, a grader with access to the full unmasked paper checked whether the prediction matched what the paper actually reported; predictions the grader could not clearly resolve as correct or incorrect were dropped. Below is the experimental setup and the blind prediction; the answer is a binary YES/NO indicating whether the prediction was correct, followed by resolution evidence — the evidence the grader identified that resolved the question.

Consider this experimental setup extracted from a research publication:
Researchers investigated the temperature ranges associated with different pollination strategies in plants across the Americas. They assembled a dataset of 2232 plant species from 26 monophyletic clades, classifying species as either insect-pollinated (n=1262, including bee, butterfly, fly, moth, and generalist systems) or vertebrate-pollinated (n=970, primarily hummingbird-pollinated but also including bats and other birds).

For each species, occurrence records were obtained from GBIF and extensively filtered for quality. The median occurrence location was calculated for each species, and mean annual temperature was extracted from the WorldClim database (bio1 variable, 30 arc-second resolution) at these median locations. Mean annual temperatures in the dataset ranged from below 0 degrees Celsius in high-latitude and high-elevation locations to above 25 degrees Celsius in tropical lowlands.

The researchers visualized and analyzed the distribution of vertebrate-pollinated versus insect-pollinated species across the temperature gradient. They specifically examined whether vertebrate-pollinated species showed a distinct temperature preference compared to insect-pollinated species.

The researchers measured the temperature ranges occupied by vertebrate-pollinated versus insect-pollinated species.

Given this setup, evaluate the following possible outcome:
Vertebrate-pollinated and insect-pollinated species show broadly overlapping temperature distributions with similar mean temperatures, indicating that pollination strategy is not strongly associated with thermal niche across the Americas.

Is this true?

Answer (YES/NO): NO